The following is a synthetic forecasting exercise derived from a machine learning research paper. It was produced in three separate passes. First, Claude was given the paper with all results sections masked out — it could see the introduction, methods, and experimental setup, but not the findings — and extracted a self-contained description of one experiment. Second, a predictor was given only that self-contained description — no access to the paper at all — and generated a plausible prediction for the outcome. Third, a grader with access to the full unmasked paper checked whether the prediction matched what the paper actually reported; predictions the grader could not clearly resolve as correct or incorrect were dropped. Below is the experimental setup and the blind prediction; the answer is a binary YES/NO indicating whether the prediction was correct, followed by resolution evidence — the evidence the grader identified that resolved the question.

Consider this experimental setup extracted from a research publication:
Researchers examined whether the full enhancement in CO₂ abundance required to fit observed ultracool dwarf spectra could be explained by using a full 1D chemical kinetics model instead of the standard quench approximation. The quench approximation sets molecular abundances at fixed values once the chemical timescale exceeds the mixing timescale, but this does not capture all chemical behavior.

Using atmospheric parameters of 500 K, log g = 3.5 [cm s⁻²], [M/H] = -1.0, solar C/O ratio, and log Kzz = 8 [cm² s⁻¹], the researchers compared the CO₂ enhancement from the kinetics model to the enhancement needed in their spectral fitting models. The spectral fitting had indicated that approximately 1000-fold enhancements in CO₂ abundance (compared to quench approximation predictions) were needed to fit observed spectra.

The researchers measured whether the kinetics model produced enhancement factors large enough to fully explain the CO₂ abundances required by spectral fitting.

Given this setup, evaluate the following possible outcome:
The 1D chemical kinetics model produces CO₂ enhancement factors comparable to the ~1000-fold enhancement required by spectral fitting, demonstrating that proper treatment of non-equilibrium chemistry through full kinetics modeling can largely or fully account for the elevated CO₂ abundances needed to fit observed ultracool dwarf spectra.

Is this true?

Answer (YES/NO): NO